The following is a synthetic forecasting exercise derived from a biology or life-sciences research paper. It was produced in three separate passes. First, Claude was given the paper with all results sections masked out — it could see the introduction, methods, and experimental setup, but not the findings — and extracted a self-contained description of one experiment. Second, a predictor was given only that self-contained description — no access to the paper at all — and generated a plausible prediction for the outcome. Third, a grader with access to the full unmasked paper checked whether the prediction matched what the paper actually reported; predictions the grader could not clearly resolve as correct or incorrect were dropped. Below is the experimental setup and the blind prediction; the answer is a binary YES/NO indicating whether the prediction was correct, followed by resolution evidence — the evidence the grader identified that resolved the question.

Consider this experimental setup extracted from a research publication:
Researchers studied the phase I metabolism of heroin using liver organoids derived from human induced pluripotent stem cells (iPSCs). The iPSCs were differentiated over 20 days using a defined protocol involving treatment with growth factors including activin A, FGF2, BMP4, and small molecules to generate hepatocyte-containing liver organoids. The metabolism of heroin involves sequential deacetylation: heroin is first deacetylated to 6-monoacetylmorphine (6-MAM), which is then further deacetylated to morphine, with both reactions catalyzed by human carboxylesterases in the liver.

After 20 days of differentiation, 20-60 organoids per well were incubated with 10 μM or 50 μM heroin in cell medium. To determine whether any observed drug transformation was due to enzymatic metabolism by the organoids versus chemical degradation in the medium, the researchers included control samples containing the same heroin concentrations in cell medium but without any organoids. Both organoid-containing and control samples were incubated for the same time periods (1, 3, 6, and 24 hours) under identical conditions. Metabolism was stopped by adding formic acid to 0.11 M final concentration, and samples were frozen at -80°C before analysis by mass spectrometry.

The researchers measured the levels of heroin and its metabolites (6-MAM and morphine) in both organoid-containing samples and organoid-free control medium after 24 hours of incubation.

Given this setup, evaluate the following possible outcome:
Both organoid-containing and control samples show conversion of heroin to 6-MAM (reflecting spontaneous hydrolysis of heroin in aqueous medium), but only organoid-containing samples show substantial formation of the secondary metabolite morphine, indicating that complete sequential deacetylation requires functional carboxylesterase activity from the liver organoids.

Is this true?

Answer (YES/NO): YES